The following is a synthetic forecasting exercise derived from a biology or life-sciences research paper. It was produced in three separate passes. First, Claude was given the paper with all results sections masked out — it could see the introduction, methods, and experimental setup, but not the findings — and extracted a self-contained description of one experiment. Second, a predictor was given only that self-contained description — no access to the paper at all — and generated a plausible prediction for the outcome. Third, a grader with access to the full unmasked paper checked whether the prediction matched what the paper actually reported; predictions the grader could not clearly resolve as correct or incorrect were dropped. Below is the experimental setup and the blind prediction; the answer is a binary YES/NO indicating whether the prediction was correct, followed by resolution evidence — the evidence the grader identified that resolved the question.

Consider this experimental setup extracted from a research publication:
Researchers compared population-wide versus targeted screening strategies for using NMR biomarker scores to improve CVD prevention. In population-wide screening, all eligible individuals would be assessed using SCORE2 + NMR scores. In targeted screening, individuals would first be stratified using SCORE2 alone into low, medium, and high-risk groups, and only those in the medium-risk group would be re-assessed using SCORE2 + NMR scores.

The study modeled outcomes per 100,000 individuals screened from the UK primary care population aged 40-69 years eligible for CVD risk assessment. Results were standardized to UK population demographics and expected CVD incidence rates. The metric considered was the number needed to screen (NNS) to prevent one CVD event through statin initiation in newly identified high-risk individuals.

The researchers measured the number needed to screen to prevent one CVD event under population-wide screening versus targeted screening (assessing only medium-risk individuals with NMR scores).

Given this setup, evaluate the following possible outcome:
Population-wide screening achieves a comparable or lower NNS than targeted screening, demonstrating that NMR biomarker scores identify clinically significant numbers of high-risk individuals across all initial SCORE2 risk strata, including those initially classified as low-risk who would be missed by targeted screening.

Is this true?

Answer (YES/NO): NO